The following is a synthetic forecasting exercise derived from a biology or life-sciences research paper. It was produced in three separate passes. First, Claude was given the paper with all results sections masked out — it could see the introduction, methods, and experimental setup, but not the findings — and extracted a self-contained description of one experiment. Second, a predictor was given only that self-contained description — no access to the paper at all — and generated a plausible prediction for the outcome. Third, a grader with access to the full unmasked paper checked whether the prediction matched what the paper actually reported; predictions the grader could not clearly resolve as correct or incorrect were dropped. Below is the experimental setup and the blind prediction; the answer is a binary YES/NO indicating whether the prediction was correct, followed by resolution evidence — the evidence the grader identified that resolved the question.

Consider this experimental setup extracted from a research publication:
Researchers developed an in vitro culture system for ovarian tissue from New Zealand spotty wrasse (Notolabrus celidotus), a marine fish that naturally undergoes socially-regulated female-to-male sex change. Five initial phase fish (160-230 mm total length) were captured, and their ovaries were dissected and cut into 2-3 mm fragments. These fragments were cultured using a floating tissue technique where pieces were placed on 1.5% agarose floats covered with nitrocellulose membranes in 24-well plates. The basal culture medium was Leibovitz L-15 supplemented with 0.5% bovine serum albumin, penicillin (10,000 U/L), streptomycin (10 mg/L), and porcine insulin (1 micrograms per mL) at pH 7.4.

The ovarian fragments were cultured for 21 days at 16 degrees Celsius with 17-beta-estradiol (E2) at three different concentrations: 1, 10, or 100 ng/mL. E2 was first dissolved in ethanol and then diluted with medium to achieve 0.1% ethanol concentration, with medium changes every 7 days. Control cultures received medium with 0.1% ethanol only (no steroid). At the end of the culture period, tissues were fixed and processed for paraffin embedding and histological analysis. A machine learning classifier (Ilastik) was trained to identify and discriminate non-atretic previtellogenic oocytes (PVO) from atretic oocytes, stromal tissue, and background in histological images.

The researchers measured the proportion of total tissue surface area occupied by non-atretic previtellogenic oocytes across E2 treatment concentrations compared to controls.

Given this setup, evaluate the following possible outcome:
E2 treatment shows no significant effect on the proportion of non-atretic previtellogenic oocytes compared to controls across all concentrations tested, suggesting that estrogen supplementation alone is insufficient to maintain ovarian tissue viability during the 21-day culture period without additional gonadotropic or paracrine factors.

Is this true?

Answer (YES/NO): NO